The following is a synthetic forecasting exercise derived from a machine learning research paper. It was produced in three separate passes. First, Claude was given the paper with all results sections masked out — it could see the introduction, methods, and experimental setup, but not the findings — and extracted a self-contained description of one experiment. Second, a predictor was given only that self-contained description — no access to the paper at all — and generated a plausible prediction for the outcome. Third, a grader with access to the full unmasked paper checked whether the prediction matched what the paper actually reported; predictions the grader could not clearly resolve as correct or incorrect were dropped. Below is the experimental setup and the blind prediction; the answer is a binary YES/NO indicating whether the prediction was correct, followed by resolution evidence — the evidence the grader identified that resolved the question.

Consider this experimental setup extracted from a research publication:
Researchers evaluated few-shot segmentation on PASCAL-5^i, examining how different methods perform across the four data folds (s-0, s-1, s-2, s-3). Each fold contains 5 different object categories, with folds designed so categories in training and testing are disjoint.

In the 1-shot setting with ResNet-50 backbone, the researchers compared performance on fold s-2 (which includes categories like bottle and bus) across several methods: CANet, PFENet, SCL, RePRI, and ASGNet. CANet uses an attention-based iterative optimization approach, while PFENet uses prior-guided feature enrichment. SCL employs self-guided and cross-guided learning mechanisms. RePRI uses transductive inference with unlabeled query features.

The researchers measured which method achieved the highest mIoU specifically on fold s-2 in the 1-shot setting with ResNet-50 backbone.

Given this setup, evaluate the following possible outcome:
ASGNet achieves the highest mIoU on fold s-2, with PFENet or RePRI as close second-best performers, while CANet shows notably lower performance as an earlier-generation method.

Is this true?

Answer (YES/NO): NO